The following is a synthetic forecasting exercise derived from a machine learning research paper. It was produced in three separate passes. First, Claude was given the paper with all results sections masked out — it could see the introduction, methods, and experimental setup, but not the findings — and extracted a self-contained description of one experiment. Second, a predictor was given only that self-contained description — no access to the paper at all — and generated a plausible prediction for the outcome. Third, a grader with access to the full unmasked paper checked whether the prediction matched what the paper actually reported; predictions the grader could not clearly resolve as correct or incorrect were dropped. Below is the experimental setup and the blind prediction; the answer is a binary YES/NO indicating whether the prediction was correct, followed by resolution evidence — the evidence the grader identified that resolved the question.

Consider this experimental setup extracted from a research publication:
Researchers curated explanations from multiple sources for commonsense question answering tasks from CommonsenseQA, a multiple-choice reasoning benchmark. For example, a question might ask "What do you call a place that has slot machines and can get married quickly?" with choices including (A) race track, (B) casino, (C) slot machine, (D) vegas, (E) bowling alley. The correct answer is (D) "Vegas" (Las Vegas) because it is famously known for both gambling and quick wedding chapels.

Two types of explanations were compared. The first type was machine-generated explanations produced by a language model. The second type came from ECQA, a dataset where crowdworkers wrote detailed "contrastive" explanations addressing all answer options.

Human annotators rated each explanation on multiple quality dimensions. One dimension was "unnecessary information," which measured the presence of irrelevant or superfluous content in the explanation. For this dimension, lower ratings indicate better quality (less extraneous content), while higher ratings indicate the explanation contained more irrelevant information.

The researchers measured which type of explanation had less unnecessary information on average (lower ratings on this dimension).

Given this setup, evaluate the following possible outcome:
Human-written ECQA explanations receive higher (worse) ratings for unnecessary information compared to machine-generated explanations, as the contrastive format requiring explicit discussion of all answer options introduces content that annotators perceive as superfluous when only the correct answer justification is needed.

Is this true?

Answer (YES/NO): YES